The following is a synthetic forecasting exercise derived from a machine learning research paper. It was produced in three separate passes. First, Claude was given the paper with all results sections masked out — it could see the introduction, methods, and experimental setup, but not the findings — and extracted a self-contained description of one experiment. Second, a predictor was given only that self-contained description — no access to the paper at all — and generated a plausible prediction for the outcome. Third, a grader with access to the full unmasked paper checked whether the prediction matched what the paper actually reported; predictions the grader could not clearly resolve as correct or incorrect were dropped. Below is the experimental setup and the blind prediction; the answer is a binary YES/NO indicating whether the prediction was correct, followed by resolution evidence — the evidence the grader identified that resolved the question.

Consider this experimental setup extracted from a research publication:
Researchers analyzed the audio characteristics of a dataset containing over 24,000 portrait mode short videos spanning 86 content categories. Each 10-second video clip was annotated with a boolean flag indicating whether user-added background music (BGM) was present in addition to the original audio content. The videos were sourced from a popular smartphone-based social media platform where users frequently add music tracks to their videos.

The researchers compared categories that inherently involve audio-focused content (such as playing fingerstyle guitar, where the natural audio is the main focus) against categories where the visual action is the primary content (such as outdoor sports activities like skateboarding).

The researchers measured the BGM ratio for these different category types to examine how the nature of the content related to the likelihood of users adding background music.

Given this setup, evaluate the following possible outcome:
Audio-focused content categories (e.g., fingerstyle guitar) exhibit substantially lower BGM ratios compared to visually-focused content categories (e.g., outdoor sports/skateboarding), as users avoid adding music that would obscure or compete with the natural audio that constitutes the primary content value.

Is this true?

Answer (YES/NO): YES